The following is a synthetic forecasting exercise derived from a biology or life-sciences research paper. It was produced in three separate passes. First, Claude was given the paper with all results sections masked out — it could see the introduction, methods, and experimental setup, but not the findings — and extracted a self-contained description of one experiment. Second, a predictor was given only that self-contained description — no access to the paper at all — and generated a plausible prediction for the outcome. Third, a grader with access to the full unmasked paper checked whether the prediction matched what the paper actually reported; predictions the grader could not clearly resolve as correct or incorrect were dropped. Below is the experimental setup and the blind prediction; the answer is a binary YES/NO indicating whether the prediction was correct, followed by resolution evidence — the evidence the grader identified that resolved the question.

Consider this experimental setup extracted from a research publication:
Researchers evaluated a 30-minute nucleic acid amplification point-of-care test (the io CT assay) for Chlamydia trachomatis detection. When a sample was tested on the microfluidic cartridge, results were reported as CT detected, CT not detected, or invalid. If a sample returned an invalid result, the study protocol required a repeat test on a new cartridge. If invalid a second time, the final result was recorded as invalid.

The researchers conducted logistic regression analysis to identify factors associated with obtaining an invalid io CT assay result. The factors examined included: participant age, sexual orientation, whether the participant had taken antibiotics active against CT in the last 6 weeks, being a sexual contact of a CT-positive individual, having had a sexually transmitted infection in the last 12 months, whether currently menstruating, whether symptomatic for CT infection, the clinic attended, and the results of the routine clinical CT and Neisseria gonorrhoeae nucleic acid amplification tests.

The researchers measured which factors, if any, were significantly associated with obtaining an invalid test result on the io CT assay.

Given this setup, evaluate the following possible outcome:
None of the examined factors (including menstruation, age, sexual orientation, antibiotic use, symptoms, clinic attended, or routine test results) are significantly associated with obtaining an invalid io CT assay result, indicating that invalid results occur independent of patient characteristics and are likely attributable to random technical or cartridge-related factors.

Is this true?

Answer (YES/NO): YES